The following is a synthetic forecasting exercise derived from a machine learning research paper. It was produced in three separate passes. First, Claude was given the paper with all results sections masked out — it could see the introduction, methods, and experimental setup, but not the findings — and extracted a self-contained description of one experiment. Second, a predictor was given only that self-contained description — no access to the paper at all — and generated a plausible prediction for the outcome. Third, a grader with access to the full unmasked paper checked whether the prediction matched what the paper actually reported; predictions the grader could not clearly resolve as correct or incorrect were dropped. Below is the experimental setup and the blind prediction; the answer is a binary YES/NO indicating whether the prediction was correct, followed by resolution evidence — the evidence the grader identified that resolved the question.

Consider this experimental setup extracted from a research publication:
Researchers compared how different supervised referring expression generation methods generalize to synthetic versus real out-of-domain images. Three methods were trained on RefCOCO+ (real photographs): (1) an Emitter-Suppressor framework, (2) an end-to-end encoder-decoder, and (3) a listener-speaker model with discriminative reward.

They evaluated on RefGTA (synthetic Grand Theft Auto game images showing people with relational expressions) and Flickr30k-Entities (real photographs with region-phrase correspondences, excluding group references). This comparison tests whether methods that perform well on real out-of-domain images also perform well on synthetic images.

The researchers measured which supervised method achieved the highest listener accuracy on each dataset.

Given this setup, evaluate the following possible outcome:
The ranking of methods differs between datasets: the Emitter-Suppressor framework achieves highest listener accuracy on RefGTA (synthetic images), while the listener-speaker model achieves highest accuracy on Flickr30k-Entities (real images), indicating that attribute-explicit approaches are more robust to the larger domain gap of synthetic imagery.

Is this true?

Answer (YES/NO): NO